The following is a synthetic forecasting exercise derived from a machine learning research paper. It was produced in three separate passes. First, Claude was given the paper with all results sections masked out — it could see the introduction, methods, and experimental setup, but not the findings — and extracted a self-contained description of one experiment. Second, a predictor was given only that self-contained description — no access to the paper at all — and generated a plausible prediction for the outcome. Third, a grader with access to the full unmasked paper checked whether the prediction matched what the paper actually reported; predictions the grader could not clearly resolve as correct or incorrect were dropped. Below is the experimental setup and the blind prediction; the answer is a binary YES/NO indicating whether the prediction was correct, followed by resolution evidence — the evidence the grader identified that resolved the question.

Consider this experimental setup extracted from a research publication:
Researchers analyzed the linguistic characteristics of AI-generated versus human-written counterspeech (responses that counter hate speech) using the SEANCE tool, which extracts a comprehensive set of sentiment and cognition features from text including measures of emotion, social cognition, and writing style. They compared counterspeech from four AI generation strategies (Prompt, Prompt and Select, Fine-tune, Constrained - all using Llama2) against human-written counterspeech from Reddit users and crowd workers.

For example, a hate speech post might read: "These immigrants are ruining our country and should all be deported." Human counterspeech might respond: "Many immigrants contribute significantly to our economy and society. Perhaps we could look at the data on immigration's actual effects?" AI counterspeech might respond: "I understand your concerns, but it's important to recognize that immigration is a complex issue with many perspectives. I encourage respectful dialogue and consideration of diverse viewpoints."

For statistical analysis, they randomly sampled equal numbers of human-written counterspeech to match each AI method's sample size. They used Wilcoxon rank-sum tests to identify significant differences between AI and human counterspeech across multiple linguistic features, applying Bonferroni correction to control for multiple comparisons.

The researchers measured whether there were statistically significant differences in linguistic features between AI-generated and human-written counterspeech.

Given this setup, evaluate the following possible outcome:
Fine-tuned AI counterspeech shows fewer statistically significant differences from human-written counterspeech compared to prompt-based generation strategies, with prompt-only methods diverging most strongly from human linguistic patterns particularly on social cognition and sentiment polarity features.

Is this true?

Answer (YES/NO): NO